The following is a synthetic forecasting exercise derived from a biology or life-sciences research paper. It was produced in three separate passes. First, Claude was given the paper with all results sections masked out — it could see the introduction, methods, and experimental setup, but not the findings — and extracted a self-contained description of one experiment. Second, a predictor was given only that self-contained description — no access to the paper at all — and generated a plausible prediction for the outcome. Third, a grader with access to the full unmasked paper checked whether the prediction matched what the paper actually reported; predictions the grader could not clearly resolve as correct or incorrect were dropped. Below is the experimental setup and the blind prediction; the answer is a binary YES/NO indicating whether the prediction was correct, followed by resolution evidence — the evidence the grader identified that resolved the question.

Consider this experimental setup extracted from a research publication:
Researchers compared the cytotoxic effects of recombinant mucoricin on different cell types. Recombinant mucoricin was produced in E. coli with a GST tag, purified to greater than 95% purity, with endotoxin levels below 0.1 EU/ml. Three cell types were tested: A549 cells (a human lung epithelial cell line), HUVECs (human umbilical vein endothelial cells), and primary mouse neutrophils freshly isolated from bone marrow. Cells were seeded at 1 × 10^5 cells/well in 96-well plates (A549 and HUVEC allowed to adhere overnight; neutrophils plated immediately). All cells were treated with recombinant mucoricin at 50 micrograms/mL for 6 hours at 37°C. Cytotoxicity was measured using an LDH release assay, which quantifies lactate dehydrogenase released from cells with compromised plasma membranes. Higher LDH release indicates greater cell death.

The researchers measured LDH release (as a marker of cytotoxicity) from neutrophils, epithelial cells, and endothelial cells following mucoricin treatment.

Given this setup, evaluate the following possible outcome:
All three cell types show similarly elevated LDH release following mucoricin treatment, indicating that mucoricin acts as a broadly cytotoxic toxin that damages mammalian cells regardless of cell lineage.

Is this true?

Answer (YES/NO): NO